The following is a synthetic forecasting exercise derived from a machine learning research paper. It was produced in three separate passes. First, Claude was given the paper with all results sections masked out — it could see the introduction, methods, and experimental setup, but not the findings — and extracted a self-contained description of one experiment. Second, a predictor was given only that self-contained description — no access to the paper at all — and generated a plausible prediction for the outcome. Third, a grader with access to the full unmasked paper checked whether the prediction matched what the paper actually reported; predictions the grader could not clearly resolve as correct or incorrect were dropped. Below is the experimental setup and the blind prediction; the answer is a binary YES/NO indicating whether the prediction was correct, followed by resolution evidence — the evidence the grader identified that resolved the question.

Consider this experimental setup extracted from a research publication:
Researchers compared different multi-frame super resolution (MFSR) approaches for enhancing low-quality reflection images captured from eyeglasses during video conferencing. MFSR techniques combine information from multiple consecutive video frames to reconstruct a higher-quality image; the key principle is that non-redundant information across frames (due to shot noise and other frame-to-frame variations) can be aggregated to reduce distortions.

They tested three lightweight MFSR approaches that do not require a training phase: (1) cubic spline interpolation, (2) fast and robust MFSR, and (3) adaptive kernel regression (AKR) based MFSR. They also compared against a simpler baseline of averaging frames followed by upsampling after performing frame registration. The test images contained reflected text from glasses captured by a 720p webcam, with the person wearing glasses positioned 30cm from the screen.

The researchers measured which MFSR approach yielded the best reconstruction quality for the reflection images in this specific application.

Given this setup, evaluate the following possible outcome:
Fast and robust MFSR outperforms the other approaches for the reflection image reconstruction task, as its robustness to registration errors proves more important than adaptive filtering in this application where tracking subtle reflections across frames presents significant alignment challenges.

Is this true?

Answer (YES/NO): NO